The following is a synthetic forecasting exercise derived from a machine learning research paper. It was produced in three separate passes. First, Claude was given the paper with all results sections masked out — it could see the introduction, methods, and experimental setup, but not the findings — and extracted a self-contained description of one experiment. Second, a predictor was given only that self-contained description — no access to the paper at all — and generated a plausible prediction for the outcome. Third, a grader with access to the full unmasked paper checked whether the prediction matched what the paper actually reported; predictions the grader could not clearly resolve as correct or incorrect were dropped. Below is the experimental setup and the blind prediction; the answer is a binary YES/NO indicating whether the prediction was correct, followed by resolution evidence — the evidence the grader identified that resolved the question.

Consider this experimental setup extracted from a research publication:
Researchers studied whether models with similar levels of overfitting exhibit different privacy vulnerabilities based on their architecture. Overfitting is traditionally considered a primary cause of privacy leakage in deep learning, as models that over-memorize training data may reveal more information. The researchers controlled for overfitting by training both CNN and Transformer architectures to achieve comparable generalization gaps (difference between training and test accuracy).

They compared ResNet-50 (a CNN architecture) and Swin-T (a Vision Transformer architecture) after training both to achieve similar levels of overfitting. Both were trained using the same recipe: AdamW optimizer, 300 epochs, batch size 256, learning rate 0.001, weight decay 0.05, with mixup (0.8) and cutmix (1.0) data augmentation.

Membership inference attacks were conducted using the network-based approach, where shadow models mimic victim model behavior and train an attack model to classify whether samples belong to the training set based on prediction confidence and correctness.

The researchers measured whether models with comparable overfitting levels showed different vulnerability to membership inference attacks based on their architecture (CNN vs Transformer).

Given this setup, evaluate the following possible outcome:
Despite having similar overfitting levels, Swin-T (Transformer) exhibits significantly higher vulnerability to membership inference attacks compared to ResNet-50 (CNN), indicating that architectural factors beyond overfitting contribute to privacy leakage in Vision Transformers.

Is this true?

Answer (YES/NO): YES